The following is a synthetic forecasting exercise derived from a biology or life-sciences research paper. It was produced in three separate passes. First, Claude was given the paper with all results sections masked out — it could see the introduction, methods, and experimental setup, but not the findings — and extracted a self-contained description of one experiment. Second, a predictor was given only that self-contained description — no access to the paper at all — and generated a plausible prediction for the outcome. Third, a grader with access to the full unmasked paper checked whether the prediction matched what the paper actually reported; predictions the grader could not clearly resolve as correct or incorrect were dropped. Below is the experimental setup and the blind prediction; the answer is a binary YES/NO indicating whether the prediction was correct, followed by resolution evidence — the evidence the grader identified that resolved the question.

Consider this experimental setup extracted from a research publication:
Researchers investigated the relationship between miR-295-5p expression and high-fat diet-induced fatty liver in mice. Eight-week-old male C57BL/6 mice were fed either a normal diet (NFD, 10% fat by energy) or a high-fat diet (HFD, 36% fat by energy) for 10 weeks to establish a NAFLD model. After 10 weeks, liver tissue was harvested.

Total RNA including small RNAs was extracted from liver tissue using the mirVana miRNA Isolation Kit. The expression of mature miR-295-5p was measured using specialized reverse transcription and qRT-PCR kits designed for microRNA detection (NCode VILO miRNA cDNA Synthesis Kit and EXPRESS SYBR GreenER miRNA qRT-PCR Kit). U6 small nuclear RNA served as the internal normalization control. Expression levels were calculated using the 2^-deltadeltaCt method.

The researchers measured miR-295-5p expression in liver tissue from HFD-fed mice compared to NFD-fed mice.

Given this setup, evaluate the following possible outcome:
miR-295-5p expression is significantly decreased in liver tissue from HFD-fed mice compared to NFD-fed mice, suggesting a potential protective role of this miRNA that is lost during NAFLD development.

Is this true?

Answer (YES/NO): YES